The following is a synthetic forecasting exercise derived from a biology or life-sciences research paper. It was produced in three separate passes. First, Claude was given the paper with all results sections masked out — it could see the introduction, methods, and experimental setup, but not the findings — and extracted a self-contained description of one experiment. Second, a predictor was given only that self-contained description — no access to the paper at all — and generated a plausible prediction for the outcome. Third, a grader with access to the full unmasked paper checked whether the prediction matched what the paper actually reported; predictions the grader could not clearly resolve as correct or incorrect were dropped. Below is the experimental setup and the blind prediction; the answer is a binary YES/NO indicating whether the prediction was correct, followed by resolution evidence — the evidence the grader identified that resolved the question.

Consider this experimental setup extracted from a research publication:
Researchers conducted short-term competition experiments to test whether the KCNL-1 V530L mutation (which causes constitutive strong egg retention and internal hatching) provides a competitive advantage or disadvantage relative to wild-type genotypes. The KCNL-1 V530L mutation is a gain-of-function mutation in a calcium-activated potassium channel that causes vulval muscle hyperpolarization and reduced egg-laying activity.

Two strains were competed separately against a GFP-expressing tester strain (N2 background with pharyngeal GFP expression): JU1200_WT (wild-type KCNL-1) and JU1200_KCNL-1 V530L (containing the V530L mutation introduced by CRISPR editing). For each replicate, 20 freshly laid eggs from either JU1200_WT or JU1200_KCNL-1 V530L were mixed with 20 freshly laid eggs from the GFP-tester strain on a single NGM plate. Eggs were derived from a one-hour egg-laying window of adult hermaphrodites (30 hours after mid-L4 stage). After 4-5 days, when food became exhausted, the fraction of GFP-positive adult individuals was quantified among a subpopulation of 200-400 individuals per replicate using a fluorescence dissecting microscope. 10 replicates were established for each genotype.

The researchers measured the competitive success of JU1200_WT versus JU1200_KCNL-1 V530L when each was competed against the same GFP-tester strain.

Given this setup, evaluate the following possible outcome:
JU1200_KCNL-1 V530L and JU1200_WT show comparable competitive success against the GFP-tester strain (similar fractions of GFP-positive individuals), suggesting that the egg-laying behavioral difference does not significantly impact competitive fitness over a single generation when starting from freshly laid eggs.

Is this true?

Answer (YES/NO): NO